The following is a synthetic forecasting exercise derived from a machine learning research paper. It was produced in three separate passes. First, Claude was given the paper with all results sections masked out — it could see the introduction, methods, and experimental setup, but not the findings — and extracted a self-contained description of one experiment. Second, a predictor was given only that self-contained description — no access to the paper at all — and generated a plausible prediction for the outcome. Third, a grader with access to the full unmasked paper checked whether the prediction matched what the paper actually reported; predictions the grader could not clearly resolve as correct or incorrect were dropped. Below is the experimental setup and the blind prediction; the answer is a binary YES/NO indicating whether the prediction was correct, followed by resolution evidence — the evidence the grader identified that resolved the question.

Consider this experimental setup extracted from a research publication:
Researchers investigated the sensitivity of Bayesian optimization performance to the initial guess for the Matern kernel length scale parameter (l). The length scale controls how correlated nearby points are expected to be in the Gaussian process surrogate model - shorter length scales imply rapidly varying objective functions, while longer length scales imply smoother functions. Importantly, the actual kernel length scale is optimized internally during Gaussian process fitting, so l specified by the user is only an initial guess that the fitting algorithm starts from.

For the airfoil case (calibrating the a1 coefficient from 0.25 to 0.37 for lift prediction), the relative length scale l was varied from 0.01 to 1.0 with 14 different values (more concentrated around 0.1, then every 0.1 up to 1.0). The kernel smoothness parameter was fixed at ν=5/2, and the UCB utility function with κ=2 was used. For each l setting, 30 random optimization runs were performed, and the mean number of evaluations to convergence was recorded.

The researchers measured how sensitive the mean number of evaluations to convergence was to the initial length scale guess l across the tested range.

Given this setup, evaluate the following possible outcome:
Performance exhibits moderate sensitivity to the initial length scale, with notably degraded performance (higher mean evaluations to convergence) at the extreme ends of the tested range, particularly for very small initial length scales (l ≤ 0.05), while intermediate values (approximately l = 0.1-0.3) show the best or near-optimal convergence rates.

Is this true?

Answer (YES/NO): NO